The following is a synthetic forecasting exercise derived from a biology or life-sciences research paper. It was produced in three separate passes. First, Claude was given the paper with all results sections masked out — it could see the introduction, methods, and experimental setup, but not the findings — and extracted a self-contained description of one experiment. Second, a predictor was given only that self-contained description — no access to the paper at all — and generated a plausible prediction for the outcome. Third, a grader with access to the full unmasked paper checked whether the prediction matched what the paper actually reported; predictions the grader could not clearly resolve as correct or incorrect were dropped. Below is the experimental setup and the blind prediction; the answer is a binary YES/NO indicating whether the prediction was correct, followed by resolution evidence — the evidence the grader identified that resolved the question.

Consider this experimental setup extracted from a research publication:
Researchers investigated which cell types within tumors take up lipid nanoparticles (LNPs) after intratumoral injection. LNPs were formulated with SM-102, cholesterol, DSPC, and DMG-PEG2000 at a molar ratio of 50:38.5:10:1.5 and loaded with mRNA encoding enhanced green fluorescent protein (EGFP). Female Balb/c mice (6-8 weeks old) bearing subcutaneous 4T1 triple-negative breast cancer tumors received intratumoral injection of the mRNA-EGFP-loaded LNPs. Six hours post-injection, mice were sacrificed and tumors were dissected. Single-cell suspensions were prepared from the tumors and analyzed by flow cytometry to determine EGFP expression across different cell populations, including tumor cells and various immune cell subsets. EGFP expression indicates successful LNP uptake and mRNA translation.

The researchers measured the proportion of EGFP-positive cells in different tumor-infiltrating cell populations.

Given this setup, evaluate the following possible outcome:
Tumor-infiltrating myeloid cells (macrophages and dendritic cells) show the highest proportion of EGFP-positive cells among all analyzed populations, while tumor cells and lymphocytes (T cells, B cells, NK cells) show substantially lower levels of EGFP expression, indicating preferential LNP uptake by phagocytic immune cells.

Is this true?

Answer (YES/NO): NO